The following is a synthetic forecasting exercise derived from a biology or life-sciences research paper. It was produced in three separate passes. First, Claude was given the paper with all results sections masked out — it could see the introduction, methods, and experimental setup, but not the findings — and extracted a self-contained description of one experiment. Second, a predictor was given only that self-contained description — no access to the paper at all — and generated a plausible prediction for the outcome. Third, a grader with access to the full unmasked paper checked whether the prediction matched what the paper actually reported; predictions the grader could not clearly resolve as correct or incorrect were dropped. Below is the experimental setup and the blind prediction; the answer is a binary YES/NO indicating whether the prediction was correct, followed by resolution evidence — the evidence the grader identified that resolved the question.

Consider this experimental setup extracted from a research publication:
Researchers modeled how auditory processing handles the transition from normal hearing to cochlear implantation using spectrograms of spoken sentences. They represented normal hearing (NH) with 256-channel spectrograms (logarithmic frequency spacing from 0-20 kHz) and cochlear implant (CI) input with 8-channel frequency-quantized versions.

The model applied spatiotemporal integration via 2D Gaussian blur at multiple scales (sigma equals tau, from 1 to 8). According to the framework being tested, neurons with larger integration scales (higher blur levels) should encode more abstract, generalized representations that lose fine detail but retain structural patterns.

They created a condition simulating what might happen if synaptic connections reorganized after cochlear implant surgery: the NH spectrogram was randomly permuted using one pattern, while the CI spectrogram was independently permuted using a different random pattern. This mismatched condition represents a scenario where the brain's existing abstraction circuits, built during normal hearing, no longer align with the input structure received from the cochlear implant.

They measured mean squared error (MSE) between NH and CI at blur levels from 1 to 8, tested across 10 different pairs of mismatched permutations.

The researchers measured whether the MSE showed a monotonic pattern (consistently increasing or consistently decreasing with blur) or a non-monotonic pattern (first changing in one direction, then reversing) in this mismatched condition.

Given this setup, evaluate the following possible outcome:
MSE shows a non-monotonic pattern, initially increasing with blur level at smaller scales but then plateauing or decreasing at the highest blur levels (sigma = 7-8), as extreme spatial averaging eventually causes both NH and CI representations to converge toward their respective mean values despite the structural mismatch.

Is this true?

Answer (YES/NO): YES